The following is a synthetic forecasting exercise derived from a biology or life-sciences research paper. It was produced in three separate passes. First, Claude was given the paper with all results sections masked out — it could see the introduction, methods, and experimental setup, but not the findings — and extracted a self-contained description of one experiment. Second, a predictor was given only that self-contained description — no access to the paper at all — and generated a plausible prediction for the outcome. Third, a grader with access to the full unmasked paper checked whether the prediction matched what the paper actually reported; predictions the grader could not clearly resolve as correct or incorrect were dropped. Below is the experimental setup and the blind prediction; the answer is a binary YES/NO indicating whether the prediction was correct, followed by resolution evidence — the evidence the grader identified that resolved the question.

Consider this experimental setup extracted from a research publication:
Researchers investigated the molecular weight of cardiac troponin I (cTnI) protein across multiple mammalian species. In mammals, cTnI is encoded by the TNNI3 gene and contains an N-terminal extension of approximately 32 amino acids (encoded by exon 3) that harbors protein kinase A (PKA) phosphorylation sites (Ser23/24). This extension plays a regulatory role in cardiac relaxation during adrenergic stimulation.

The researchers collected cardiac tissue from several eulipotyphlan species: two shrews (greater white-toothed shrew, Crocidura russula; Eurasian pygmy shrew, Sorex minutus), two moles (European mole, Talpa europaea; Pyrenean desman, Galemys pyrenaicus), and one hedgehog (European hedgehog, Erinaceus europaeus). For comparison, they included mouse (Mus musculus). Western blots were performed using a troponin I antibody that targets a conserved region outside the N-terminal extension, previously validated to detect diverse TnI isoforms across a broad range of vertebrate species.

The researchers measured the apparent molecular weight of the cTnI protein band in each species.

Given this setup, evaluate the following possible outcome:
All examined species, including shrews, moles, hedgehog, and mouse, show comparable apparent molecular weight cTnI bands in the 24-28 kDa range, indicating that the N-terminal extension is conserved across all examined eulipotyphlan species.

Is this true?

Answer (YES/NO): NO